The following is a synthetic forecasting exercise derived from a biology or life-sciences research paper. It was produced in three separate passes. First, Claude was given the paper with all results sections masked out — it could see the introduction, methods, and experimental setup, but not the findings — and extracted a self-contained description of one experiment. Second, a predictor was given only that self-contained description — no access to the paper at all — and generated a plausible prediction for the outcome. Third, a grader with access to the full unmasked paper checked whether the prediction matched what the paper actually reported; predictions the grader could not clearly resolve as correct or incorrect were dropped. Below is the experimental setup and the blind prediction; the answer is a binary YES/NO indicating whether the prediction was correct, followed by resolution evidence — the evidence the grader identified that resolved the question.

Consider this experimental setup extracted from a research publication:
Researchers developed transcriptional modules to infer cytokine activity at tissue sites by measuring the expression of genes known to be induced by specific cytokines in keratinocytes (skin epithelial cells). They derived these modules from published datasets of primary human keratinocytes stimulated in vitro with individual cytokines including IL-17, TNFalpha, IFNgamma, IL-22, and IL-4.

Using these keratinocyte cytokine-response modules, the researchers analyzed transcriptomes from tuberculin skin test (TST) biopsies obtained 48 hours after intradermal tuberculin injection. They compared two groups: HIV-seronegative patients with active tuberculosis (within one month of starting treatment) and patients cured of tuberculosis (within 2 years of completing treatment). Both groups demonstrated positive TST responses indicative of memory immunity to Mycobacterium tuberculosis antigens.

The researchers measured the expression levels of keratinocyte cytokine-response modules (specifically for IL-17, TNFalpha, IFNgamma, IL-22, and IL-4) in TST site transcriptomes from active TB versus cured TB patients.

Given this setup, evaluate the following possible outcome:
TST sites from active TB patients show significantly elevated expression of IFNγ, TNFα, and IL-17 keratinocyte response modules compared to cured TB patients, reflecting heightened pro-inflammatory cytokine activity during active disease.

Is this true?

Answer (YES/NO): NO